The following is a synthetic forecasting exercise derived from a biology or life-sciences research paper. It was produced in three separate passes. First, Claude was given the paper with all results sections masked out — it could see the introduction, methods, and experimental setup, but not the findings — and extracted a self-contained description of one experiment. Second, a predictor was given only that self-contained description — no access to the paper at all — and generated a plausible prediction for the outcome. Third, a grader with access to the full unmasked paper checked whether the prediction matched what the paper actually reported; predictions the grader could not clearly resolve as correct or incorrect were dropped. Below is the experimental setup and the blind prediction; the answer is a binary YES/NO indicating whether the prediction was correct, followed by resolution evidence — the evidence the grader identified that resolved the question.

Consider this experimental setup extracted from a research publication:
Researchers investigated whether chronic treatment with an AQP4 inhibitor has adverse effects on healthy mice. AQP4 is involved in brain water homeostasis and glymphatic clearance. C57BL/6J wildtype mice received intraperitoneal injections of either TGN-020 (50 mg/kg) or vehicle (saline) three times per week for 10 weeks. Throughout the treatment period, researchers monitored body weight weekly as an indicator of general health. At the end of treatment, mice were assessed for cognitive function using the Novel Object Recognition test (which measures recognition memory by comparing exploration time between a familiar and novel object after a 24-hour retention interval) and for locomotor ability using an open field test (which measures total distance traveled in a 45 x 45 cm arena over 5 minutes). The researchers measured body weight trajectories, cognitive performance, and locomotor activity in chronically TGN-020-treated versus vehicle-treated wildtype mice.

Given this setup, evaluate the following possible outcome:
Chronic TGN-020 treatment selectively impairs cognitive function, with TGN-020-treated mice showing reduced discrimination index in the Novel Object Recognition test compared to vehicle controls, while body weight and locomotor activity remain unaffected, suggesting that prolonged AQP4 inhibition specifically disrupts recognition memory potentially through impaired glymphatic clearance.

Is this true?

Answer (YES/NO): NO